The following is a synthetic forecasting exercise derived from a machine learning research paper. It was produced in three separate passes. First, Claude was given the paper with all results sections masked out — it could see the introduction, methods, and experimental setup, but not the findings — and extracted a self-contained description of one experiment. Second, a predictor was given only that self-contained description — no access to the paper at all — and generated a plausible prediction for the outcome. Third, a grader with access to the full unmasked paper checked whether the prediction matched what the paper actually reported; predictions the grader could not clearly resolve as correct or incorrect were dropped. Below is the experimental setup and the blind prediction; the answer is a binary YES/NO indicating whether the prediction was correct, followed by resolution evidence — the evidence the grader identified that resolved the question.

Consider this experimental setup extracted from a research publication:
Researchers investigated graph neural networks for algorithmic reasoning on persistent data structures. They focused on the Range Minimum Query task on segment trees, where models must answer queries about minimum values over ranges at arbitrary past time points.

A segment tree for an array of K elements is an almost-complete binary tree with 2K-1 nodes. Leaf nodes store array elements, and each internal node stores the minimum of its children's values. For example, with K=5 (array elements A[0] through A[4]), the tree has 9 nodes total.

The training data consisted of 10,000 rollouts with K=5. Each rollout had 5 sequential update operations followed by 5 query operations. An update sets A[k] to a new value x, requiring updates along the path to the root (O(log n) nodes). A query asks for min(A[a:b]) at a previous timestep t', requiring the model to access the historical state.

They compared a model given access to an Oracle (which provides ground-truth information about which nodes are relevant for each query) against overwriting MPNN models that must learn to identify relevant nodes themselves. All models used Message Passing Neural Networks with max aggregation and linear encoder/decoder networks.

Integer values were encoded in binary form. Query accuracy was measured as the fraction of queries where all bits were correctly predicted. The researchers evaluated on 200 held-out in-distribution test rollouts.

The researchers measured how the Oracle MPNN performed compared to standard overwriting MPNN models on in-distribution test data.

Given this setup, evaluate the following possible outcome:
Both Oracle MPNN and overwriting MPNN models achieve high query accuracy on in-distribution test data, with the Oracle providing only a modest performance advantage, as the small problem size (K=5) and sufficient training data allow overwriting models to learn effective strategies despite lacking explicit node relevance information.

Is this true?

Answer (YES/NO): NO